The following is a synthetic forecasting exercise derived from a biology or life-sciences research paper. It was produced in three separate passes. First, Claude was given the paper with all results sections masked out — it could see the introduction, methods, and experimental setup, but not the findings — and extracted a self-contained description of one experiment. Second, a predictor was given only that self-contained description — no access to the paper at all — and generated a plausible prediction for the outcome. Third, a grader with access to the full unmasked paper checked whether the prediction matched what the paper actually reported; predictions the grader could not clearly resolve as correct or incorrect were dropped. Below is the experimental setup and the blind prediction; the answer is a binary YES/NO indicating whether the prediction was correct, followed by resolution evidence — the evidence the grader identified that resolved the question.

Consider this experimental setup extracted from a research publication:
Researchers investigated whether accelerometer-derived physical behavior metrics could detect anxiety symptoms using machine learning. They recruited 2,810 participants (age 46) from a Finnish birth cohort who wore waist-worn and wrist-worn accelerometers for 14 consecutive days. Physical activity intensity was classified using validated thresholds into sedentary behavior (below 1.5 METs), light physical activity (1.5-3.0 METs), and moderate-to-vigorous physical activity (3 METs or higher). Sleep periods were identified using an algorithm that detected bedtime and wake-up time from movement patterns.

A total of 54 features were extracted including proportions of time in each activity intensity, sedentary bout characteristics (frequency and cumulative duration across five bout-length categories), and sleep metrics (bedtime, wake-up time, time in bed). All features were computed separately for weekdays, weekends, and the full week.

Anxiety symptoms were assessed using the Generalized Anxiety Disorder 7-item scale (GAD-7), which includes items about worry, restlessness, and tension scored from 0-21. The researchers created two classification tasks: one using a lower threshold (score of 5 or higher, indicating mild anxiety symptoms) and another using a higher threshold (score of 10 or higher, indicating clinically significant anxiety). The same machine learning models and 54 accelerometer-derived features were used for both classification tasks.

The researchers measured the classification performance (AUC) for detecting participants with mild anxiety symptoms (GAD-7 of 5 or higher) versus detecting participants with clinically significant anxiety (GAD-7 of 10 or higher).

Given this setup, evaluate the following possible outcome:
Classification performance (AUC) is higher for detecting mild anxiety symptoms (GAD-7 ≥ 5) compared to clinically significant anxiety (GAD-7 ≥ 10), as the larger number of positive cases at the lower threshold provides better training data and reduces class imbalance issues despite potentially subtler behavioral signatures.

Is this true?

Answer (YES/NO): NO